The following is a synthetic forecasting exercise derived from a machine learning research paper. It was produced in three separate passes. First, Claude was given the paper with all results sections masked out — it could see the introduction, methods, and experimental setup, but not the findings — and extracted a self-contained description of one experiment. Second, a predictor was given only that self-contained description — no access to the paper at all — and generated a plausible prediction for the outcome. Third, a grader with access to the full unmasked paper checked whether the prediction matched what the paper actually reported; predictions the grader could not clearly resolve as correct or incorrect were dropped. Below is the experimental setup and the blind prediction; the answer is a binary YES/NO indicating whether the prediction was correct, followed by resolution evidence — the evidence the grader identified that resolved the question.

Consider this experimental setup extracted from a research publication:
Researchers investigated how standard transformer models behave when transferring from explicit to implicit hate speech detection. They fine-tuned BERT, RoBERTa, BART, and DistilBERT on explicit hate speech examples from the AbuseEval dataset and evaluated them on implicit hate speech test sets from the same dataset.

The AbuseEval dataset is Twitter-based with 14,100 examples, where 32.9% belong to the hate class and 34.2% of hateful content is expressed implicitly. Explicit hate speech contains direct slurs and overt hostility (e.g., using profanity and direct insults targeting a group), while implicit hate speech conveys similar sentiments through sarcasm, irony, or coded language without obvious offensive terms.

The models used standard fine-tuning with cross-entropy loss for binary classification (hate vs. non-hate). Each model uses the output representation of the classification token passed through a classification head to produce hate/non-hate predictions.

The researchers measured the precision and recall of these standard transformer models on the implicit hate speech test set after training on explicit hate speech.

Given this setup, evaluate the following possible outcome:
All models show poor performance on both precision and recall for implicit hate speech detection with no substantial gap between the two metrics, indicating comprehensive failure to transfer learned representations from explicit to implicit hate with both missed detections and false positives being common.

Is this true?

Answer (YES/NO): NO